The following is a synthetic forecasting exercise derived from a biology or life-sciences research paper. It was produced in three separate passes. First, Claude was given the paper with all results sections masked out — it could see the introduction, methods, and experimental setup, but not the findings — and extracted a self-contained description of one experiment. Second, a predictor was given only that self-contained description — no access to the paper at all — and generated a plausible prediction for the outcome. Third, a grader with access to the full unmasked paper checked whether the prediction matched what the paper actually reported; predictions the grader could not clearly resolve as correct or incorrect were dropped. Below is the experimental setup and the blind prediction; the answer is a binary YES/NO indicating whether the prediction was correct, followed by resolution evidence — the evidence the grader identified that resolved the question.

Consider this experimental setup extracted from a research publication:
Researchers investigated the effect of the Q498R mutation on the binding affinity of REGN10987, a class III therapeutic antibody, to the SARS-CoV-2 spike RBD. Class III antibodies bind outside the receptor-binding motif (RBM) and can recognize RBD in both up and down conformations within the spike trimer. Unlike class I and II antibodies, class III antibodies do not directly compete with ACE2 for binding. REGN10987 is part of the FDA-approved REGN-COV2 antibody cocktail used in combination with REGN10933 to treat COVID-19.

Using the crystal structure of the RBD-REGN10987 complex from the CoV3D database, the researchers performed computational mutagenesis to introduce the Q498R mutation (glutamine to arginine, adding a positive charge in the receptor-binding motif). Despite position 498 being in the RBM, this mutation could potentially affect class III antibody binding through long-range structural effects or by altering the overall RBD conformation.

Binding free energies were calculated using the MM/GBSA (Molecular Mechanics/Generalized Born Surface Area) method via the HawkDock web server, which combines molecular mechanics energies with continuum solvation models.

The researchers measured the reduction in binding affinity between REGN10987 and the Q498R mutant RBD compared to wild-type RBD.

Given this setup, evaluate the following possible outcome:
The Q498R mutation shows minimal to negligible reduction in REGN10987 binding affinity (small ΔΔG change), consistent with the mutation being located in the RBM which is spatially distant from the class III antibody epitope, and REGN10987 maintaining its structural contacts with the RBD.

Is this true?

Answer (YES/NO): NO